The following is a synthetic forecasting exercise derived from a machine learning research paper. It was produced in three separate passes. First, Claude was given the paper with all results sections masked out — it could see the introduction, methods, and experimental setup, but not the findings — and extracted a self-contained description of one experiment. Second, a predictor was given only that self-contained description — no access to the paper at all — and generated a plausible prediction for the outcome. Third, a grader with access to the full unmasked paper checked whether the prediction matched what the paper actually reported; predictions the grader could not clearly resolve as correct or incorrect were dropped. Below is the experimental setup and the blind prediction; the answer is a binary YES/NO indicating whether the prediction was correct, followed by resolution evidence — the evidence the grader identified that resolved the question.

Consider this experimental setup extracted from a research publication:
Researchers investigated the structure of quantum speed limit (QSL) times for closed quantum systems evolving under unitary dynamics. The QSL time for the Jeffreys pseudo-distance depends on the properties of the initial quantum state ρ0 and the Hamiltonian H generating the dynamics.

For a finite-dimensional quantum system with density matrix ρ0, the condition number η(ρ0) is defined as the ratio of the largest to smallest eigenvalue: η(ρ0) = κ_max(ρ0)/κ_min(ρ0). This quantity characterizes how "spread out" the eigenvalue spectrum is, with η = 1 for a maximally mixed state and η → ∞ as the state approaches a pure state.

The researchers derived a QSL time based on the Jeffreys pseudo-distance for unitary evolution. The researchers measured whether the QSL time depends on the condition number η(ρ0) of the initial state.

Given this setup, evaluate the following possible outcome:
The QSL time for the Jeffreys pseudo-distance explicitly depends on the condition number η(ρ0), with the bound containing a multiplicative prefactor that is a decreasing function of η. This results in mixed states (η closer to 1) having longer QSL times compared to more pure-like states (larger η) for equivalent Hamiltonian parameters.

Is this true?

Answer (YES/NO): NO